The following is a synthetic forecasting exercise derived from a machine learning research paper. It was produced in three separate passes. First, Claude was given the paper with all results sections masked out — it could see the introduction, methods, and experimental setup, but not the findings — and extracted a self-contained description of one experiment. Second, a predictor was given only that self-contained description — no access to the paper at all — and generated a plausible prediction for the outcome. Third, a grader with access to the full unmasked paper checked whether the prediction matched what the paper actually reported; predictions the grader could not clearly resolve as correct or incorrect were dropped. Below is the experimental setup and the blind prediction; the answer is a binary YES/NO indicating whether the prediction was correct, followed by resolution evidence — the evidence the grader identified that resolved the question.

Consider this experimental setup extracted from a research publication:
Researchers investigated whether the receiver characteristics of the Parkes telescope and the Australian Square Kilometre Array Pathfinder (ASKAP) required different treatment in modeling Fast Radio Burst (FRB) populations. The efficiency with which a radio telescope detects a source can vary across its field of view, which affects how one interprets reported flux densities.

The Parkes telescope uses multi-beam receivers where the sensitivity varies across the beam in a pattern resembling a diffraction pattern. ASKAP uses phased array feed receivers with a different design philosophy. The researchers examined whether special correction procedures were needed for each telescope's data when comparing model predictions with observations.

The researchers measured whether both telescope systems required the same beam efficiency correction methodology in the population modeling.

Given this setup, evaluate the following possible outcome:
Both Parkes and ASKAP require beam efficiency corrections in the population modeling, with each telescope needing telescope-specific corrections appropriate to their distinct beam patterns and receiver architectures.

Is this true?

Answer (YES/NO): NO